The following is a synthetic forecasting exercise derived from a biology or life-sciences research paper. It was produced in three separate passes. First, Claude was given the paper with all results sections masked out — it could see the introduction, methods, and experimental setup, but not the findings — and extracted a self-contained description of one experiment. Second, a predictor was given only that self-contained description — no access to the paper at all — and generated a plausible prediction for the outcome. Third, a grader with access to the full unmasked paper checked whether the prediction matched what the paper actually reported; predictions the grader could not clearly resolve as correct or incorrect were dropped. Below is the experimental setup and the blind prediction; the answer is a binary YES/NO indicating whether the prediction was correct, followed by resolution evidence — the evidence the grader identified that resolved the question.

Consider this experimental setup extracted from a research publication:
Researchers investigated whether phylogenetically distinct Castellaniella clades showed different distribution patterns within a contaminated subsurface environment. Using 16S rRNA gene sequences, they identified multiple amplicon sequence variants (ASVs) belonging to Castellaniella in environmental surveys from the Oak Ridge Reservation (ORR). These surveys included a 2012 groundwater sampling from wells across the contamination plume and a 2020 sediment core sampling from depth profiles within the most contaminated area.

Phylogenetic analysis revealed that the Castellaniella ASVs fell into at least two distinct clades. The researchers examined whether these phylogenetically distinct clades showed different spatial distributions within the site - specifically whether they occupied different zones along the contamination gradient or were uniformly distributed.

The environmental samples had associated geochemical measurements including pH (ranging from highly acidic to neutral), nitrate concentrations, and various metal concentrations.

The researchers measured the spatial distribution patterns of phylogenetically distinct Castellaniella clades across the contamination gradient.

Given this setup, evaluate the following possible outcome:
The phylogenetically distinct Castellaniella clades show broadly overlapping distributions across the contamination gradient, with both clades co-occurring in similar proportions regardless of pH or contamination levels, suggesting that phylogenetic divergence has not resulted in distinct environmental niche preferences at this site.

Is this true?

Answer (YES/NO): NO